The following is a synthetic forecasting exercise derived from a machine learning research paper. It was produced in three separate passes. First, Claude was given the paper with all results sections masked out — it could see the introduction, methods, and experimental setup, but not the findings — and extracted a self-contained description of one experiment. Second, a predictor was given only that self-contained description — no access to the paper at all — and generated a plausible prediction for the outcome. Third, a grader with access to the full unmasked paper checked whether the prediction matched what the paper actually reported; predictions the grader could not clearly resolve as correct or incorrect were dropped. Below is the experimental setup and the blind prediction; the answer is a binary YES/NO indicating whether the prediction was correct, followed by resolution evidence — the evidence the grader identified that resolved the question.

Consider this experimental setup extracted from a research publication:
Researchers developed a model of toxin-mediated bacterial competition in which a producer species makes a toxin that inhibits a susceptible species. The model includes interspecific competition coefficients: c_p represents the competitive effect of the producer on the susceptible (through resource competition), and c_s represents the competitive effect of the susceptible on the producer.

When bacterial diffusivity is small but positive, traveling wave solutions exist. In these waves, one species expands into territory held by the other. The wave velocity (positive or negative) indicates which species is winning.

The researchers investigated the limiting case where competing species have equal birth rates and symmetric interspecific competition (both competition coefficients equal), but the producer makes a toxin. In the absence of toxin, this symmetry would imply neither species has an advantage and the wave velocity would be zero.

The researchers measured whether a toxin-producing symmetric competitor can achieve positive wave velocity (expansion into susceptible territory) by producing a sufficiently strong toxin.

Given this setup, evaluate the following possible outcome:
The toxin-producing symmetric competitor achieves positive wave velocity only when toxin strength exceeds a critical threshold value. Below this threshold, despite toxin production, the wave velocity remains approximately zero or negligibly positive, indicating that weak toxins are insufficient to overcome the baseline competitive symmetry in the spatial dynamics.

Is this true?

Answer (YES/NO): NO